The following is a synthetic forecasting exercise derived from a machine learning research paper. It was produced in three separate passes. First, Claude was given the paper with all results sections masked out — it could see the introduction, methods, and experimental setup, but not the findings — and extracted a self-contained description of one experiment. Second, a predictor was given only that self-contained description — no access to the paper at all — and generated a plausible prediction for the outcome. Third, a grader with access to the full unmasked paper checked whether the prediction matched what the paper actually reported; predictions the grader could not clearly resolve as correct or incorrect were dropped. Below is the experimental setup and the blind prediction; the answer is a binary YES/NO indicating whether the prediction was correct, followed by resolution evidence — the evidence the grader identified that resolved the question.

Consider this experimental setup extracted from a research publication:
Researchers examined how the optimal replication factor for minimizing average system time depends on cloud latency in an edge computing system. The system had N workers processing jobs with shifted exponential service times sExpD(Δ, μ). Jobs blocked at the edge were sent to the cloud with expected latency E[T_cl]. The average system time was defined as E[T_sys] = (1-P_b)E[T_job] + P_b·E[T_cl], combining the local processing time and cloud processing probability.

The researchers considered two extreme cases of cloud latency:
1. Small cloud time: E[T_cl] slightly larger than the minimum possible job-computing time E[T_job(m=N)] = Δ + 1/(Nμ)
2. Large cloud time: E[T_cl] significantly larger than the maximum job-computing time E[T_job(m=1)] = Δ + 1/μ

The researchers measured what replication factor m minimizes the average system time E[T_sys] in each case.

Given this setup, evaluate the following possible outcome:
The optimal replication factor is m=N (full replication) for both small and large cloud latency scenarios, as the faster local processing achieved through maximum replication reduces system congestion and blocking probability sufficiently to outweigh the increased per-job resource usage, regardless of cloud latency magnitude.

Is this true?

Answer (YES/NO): NO